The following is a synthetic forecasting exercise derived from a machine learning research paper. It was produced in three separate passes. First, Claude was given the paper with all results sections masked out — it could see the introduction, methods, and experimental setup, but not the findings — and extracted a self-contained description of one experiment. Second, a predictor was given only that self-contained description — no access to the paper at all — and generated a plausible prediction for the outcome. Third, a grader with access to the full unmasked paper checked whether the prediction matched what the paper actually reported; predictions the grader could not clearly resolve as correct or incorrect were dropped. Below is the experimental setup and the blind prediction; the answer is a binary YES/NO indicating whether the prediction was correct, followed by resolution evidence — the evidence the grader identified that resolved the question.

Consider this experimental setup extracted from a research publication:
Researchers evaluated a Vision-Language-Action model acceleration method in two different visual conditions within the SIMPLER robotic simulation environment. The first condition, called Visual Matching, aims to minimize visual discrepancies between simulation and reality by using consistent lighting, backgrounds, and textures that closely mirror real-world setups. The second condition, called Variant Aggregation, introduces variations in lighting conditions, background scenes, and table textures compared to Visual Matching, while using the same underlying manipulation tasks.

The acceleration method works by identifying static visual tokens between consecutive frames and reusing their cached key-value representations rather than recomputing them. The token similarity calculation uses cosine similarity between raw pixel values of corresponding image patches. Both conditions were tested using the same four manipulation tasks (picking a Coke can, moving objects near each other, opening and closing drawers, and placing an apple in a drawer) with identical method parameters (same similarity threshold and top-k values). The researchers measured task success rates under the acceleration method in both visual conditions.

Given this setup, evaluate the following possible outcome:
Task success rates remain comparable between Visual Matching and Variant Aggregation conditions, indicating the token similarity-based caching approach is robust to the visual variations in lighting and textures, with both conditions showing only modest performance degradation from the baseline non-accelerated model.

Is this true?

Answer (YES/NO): NO